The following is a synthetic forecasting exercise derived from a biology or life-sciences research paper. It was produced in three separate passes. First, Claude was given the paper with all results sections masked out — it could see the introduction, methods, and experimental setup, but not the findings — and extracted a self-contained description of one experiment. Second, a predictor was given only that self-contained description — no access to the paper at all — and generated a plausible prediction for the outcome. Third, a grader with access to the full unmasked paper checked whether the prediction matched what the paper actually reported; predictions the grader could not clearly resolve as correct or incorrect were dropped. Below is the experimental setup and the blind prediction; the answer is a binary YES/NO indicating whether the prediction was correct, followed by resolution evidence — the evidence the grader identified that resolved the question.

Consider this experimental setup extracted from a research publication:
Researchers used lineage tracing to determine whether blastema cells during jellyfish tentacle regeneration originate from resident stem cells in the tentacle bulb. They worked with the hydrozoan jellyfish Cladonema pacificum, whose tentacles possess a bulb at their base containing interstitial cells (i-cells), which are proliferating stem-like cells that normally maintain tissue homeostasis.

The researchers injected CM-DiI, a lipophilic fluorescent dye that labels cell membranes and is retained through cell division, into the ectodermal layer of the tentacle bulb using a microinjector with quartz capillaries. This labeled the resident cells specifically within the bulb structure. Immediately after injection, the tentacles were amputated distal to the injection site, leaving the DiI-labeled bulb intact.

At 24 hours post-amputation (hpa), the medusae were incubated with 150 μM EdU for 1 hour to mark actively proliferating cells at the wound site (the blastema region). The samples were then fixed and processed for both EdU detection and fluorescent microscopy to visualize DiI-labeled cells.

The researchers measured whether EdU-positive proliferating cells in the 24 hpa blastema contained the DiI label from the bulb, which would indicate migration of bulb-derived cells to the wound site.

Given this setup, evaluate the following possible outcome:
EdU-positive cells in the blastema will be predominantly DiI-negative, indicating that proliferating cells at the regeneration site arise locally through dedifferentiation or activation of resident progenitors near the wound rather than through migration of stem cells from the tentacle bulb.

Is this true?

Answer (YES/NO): YES